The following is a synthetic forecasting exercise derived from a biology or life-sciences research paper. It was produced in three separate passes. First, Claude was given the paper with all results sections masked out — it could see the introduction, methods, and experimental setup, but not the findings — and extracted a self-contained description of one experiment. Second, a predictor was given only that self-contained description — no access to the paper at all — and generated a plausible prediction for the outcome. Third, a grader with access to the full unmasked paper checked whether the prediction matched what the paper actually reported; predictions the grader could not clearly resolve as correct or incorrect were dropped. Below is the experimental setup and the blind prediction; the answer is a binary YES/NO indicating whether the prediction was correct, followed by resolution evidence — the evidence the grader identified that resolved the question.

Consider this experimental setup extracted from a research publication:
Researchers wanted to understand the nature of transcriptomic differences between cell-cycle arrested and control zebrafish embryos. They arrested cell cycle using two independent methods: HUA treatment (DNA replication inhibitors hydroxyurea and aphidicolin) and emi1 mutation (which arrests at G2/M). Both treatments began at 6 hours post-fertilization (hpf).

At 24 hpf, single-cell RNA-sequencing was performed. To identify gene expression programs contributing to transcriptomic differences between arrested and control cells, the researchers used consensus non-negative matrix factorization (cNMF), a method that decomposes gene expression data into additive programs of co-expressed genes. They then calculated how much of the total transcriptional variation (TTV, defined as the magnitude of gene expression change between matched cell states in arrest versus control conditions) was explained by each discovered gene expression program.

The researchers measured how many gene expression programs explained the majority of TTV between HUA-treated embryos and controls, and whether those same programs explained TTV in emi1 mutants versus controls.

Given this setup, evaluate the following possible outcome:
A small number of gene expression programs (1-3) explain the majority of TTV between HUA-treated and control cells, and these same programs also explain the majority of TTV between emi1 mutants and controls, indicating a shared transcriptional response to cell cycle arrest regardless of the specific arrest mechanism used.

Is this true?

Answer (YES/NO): NO